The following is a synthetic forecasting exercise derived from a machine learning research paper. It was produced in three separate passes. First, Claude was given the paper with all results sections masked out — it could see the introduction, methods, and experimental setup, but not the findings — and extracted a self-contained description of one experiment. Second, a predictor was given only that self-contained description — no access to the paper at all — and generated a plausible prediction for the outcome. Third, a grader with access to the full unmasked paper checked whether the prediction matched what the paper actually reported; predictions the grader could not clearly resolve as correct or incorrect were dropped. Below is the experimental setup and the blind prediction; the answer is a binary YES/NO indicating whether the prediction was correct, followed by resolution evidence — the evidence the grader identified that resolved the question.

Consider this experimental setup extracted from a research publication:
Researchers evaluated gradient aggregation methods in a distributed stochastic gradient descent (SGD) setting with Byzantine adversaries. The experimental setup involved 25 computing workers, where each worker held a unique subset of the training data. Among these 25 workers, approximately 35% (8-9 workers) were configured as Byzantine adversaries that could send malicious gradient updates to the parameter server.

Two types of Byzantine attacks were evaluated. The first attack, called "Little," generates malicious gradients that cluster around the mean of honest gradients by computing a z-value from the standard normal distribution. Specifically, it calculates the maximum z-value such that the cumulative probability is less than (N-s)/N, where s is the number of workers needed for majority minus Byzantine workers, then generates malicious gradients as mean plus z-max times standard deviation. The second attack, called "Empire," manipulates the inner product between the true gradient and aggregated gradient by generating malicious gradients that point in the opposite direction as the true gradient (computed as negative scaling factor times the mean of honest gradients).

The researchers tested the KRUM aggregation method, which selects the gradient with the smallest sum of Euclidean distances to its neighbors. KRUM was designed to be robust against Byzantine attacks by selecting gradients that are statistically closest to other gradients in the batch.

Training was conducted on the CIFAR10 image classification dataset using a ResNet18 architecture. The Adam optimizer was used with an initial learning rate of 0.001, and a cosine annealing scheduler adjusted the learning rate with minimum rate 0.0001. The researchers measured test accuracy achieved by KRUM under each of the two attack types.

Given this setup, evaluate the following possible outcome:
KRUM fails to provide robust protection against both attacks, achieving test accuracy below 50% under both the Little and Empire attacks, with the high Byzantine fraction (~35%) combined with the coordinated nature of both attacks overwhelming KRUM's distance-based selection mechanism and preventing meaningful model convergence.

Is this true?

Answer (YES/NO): NO